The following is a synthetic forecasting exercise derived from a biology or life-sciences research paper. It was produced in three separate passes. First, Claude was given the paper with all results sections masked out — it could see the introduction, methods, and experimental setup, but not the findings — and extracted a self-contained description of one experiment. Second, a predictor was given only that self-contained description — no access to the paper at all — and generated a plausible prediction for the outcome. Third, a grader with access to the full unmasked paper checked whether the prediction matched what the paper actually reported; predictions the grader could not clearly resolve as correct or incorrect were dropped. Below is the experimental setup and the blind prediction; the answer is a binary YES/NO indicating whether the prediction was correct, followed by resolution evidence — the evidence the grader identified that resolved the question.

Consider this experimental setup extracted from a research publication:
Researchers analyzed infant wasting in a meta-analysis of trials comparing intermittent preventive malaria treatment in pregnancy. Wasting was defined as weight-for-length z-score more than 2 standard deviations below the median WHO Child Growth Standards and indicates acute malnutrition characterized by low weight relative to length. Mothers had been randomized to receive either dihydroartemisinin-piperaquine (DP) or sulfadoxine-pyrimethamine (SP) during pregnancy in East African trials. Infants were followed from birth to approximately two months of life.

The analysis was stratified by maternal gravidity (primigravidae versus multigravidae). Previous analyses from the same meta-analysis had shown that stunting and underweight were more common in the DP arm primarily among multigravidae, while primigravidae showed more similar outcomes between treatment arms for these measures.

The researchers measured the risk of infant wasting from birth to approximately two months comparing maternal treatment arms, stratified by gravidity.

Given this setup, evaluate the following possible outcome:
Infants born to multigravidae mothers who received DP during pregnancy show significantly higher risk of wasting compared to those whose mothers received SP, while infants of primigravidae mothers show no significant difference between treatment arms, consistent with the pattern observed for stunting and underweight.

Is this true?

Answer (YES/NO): NO